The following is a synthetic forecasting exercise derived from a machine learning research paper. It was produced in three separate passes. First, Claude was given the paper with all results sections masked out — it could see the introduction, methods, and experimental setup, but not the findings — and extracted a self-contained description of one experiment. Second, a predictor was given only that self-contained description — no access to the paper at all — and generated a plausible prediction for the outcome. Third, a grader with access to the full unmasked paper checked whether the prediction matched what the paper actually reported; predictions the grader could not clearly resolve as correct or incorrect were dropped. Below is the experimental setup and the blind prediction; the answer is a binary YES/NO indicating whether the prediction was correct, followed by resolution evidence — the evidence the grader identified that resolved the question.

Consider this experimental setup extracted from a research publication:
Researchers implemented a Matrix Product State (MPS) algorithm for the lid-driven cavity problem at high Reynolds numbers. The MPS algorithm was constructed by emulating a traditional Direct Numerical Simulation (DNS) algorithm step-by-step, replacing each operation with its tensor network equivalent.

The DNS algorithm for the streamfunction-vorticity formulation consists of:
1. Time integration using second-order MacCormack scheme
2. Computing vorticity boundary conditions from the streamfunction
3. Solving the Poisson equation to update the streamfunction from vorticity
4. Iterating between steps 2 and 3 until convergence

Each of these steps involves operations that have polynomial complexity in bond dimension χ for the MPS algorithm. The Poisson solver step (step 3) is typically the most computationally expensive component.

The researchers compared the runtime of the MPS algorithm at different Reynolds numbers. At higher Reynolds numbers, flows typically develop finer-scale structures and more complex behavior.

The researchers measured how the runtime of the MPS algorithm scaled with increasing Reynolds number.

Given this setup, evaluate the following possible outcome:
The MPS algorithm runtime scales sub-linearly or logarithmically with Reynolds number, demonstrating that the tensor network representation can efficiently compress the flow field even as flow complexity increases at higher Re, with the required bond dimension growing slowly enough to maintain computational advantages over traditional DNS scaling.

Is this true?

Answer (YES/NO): YES